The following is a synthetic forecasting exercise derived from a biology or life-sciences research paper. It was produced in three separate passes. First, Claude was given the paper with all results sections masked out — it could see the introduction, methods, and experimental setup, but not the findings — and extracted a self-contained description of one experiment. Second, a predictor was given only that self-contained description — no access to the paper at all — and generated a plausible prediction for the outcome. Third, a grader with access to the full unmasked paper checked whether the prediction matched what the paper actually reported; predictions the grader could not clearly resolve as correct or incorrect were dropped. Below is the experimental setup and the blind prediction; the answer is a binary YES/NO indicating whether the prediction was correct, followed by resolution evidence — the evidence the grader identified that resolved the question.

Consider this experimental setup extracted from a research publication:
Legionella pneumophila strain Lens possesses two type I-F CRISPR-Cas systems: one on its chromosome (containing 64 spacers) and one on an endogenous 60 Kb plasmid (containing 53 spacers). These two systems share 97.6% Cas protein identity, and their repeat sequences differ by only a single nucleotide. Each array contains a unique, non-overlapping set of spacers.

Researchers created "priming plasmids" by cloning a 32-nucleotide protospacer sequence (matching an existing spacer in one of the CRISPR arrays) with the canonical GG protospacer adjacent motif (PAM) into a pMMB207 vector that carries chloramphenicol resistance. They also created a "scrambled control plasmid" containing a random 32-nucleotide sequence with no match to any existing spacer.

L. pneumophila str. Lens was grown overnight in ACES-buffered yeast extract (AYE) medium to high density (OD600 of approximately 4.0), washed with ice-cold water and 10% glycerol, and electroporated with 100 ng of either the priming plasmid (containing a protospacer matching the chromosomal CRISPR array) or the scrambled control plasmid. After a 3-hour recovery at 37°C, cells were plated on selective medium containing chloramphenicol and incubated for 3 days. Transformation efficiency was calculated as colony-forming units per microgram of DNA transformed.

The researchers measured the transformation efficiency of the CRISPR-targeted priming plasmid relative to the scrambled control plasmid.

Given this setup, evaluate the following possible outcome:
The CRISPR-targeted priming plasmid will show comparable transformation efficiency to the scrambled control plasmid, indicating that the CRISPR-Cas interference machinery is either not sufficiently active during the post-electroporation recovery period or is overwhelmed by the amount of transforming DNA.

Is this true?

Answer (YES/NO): NO